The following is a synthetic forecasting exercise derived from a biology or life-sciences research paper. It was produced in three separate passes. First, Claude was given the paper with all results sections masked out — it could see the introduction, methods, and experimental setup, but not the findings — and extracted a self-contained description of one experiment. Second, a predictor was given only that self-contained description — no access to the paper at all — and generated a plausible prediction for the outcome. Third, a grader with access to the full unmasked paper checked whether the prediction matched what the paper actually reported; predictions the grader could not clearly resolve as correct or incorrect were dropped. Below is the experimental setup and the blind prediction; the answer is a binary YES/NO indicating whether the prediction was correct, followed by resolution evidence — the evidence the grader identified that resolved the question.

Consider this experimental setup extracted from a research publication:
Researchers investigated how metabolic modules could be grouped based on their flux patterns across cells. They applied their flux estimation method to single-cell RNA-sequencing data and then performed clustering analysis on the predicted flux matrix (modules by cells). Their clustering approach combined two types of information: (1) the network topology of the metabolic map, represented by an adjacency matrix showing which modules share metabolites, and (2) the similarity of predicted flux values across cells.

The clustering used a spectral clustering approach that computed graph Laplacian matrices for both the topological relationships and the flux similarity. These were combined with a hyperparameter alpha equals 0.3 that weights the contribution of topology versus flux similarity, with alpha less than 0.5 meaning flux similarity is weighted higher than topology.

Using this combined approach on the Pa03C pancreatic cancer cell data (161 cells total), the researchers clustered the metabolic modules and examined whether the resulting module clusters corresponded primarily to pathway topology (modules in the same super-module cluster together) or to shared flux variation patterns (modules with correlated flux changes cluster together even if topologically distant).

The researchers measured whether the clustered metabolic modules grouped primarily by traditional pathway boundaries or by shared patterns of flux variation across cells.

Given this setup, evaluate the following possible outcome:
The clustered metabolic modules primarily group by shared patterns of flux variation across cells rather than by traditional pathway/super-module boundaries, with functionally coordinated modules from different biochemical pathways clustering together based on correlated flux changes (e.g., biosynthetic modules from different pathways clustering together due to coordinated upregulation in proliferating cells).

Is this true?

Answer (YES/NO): YES